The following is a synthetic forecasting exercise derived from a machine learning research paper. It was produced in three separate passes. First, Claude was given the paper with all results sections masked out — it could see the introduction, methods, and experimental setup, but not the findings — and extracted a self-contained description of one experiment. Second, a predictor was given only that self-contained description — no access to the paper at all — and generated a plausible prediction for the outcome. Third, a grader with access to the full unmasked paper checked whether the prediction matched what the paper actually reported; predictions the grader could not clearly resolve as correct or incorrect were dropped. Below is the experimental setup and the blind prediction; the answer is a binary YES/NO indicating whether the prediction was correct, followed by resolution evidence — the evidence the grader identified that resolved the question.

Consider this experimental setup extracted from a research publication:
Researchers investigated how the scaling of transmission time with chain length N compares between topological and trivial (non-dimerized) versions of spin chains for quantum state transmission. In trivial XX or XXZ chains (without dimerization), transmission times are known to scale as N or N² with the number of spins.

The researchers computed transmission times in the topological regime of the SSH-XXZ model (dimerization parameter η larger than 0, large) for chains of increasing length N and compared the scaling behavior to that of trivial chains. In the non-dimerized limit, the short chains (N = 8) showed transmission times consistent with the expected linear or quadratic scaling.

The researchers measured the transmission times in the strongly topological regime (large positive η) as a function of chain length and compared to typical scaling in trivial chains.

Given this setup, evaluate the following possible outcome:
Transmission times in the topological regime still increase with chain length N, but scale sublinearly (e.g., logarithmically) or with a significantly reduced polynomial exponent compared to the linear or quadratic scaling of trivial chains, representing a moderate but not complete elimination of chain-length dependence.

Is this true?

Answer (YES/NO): NO